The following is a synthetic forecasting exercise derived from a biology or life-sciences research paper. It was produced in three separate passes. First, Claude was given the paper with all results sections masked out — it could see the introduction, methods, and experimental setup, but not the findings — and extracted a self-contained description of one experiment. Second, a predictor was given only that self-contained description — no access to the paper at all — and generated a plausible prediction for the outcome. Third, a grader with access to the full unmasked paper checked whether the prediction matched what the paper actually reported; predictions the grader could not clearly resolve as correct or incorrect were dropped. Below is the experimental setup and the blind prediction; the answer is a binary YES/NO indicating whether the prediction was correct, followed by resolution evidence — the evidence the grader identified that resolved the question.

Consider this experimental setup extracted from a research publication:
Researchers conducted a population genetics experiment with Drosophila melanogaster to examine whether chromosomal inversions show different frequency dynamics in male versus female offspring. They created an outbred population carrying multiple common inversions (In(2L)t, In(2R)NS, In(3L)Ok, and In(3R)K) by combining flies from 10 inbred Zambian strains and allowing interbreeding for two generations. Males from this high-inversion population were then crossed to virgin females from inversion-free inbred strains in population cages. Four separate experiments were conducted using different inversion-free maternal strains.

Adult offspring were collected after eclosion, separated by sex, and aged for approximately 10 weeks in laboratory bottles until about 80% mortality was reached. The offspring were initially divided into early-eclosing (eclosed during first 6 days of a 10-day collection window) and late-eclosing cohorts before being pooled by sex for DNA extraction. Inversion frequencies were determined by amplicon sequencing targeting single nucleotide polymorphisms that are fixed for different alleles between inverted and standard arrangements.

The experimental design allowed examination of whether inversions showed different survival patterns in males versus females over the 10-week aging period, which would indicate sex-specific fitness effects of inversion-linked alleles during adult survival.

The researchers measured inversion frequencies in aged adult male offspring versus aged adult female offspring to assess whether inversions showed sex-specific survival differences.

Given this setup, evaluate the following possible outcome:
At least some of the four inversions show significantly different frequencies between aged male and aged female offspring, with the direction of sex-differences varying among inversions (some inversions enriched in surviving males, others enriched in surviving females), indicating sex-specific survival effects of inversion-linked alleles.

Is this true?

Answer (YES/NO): YES